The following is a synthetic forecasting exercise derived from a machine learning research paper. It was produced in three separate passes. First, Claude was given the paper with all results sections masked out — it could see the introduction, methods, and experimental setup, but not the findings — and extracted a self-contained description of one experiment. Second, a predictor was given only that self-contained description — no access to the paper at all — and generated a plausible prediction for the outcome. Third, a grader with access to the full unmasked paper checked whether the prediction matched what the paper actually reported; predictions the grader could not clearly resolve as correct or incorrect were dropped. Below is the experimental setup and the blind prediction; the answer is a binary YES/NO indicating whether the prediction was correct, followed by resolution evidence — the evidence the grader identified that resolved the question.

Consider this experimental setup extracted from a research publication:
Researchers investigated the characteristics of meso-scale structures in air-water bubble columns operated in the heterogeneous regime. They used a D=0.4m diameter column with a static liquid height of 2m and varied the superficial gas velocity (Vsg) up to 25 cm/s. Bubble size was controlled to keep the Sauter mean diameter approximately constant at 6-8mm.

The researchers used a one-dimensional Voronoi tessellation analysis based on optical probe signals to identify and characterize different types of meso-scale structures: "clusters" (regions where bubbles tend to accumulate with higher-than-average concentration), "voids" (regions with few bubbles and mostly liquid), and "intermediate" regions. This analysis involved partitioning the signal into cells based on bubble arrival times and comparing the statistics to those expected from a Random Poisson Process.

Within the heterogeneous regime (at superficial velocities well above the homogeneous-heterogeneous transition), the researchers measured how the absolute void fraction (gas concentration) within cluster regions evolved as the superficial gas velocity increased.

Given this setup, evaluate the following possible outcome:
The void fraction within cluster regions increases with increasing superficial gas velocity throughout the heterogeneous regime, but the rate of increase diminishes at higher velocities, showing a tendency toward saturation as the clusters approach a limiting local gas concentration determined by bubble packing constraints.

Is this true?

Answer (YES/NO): NO